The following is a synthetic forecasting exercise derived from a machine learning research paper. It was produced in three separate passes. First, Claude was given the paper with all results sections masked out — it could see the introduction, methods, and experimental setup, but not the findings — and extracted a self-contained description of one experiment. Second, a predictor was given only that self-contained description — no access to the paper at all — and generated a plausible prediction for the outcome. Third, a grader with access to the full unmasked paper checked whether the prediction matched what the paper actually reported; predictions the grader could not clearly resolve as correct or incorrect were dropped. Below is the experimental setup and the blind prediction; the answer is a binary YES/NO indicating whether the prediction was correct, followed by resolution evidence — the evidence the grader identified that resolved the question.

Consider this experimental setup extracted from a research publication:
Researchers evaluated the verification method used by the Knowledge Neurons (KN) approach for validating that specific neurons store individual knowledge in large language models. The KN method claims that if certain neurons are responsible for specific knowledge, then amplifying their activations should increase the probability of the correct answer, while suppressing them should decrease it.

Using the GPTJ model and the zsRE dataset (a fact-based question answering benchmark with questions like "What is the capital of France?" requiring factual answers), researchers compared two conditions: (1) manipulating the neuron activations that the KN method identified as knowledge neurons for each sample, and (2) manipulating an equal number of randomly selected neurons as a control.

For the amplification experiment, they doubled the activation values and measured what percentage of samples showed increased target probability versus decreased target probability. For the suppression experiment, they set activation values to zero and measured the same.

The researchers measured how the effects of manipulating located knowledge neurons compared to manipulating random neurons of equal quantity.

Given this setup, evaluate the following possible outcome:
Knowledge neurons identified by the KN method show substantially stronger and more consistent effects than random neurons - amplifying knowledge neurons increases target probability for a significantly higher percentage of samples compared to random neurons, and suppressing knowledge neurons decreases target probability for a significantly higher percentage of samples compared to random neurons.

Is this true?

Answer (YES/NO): NO